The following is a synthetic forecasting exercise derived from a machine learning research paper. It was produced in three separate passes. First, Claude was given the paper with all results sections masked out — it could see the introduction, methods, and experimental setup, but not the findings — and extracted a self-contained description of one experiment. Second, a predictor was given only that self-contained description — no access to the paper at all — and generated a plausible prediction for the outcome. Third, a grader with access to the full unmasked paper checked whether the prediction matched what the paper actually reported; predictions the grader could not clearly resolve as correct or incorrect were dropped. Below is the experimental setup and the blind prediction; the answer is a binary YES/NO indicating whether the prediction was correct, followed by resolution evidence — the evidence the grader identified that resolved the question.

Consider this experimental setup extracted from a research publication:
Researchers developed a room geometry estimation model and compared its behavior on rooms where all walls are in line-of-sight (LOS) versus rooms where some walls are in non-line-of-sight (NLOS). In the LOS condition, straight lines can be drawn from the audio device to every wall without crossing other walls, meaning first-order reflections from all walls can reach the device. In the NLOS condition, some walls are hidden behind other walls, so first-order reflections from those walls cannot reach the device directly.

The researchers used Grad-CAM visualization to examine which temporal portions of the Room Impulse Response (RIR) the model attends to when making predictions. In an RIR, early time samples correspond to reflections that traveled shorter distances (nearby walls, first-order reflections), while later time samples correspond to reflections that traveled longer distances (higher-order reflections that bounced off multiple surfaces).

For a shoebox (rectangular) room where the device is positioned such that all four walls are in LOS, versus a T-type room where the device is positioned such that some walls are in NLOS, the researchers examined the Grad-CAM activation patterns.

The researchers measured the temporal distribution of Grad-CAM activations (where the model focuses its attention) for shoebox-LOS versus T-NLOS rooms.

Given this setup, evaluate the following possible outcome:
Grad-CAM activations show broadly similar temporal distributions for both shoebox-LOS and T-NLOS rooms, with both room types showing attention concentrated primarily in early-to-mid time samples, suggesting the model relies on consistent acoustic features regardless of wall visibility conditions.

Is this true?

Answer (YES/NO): NO